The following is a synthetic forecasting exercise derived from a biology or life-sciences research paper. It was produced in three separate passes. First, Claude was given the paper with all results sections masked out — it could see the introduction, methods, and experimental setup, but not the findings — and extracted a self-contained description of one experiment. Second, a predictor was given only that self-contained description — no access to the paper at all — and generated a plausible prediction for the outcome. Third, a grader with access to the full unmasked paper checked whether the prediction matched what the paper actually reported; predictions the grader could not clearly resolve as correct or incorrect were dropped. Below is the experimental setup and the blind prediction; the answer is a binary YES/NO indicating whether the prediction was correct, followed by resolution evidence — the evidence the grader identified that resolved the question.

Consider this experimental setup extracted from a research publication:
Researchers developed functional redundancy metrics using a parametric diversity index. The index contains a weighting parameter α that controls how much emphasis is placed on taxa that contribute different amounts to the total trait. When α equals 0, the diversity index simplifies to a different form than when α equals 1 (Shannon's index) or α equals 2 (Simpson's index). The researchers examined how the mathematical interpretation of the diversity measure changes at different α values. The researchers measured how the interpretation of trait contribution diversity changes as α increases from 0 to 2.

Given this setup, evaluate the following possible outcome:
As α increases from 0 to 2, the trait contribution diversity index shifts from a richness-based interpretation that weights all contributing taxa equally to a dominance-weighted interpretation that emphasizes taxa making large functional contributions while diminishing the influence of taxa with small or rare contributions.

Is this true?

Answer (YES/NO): YES